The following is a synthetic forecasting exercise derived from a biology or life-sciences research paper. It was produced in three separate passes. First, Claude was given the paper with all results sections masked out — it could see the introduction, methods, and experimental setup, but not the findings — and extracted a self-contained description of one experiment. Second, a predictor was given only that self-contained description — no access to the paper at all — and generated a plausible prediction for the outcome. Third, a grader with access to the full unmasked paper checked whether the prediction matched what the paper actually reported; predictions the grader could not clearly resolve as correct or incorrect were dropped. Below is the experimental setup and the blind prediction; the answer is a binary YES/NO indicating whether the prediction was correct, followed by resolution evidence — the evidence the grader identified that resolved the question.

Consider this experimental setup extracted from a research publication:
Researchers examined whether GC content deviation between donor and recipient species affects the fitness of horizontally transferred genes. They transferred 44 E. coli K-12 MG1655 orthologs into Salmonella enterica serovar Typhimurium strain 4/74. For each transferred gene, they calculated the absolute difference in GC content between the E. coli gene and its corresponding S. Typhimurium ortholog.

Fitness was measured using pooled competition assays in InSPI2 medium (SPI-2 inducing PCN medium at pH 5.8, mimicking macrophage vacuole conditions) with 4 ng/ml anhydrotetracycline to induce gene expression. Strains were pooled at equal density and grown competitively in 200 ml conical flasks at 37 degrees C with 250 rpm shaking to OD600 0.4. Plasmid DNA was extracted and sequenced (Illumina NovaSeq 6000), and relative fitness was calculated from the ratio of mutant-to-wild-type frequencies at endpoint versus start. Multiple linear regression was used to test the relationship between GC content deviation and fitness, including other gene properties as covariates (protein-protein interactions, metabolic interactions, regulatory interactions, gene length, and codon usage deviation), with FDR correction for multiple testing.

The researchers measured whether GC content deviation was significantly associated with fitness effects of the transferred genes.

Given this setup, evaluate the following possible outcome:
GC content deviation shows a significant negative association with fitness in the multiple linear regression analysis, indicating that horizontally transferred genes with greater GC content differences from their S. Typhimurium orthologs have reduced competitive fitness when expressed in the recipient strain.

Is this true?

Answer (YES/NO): NO